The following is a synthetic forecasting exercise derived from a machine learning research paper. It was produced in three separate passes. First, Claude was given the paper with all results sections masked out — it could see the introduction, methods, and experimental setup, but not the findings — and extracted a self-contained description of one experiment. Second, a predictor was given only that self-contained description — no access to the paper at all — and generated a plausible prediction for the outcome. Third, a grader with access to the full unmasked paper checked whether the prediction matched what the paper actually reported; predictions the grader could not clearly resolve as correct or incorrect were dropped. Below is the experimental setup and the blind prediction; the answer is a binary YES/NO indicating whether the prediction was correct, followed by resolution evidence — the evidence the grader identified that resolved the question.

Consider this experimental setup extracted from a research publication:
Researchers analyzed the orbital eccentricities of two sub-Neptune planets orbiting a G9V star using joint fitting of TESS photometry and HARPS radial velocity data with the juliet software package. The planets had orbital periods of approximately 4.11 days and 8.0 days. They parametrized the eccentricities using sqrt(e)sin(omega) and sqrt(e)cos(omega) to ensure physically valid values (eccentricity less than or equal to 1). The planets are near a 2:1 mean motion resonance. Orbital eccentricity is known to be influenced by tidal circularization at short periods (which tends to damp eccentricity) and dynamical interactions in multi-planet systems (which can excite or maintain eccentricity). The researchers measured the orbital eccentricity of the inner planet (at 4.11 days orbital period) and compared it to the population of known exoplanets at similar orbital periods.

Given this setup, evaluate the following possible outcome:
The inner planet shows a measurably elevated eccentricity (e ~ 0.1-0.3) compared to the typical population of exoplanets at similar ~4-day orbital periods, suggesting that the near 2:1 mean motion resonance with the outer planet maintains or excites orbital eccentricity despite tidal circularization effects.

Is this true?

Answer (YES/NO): NO